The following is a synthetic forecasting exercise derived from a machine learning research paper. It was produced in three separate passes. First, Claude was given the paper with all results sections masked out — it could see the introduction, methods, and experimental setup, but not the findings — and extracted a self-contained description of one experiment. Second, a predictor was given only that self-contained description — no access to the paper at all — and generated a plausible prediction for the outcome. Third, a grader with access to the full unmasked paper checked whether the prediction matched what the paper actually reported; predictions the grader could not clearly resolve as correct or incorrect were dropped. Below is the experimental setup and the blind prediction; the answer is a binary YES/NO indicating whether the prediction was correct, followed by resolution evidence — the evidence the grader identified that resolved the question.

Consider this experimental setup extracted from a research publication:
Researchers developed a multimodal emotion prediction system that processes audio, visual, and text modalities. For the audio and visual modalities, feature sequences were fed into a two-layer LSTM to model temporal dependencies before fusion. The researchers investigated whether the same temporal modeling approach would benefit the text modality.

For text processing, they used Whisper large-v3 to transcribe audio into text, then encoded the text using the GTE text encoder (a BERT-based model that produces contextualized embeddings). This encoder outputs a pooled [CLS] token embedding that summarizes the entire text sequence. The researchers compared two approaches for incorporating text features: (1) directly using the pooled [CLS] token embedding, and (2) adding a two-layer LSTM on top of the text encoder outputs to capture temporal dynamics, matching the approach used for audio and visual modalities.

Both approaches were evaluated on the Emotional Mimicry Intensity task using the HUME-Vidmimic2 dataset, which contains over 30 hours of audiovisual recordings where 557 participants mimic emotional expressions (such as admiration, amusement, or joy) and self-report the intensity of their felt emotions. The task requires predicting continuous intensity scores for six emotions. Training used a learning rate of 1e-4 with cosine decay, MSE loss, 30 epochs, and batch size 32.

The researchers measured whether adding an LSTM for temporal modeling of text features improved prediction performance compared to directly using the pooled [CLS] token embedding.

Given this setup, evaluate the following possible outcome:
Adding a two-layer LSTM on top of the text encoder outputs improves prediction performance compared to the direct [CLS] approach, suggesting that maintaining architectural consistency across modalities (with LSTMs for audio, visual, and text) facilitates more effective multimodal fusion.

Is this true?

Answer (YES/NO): NO